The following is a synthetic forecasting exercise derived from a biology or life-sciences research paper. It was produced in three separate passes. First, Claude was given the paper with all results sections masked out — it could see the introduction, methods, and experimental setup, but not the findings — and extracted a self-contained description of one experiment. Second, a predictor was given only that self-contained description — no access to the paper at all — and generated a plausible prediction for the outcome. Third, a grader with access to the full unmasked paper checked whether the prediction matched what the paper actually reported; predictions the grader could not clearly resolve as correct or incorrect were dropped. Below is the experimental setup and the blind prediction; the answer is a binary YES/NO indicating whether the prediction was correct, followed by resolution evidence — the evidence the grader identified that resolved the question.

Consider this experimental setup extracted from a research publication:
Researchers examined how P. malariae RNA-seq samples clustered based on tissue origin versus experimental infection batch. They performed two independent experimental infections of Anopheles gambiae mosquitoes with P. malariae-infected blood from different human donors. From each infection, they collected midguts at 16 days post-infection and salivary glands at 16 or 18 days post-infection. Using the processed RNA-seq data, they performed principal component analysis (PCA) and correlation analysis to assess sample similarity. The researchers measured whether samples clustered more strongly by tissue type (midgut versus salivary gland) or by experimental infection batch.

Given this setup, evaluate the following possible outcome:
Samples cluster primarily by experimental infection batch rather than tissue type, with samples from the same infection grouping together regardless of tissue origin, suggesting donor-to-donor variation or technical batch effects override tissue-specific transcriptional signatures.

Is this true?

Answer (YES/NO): NO